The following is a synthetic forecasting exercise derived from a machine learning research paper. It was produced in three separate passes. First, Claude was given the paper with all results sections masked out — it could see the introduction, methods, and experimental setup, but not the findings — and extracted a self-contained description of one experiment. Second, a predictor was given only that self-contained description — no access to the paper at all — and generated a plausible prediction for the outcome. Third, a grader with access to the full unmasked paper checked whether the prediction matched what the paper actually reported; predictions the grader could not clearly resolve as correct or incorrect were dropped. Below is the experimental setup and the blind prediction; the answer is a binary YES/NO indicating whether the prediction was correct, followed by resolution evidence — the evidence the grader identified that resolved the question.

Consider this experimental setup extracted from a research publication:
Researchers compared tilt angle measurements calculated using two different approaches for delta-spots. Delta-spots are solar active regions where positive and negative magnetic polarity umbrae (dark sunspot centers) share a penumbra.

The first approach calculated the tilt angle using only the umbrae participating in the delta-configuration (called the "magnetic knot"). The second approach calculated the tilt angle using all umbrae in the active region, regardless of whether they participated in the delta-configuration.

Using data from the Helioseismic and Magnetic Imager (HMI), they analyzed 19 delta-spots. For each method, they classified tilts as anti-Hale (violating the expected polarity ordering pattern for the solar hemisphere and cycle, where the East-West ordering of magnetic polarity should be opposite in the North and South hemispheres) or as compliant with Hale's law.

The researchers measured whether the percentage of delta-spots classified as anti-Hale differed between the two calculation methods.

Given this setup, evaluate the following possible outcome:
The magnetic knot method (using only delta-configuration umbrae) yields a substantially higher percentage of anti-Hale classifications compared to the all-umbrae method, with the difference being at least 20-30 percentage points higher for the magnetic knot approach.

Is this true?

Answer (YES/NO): YES